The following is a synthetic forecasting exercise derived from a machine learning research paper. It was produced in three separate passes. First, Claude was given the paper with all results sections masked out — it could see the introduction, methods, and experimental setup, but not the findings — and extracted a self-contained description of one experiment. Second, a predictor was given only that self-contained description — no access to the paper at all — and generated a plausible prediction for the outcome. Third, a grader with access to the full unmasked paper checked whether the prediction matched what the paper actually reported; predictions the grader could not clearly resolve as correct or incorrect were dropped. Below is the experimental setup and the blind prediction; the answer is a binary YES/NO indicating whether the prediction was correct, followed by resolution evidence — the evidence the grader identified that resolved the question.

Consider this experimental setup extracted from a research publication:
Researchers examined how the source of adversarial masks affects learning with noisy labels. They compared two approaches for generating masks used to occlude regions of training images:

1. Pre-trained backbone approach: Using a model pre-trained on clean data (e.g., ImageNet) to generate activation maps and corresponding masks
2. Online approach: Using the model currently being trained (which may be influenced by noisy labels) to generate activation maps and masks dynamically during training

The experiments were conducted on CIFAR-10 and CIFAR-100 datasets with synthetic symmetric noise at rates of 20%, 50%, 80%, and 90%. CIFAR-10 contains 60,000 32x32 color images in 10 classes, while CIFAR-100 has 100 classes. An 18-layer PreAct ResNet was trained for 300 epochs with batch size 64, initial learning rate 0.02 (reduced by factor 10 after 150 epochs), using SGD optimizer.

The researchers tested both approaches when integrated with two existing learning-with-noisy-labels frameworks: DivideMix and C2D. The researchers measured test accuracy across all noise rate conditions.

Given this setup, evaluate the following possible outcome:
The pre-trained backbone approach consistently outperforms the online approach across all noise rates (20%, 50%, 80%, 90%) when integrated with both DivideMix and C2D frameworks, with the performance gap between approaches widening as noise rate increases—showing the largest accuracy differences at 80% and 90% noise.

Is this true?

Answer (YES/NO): NO